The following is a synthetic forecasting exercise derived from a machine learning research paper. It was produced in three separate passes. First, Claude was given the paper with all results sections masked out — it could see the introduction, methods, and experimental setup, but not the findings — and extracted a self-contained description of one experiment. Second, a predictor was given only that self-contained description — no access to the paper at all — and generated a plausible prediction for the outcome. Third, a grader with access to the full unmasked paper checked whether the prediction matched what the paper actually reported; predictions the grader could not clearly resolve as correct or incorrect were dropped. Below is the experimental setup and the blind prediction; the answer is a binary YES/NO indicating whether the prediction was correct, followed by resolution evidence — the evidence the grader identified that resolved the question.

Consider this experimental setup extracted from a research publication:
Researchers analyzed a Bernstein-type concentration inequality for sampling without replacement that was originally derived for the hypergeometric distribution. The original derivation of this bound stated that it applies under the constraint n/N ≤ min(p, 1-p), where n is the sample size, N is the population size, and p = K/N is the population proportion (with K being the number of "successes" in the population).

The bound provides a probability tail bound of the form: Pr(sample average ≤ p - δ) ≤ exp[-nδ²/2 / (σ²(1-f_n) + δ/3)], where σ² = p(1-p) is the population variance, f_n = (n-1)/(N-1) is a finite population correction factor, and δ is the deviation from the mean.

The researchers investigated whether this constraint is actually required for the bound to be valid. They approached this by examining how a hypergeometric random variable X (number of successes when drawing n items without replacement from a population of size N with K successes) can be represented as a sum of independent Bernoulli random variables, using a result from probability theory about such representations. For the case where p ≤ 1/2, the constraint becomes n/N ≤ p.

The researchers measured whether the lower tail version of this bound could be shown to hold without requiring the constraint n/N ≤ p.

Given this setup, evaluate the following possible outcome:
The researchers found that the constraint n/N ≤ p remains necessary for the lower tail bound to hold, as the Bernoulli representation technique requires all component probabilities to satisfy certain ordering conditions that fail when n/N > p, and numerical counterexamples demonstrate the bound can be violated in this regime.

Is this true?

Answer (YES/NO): NO